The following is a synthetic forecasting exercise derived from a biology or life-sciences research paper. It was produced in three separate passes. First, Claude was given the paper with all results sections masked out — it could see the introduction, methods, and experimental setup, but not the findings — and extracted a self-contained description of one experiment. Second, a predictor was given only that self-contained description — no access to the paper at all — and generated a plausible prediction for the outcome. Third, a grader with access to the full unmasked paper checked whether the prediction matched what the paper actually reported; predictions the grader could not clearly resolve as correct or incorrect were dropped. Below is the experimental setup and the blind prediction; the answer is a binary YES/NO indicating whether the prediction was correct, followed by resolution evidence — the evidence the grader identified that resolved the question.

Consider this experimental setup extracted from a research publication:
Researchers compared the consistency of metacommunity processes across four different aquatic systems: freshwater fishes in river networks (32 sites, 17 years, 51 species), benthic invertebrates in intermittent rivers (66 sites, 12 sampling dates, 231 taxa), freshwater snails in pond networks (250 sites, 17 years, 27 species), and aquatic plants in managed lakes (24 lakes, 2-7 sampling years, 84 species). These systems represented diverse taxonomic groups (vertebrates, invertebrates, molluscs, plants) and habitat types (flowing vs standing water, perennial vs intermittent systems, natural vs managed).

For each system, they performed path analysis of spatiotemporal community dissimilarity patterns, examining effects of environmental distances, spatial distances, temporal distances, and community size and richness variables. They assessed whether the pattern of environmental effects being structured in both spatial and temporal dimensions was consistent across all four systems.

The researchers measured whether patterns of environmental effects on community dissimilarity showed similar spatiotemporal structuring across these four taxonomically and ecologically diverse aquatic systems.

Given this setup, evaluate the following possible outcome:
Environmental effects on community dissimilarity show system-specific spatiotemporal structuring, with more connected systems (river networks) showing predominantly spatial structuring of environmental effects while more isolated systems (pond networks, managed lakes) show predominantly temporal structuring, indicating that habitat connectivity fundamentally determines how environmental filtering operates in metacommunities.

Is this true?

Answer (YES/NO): NO